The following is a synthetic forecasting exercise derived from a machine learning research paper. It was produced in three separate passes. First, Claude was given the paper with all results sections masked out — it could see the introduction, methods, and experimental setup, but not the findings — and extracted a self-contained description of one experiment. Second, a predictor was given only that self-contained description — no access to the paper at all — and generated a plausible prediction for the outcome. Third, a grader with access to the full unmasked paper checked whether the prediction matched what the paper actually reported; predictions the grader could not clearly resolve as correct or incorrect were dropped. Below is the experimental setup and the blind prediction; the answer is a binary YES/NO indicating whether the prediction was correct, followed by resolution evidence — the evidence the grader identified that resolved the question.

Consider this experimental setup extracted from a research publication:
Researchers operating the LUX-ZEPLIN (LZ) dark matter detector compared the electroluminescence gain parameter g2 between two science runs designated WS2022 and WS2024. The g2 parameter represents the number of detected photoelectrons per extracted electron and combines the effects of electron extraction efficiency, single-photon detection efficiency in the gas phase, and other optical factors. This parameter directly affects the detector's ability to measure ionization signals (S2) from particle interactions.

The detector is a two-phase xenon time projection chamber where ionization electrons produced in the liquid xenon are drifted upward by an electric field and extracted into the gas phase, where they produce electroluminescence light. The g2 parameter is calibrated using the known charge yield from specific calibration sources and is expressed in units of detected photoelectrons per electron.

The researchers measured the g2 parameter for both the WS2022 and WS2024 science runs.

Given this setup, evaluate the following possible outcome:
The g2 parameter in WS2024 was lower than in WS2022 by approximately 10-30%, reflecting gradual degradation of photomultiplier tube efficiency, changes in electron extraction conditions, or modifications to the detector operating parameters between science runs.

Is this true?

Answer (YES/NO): YES